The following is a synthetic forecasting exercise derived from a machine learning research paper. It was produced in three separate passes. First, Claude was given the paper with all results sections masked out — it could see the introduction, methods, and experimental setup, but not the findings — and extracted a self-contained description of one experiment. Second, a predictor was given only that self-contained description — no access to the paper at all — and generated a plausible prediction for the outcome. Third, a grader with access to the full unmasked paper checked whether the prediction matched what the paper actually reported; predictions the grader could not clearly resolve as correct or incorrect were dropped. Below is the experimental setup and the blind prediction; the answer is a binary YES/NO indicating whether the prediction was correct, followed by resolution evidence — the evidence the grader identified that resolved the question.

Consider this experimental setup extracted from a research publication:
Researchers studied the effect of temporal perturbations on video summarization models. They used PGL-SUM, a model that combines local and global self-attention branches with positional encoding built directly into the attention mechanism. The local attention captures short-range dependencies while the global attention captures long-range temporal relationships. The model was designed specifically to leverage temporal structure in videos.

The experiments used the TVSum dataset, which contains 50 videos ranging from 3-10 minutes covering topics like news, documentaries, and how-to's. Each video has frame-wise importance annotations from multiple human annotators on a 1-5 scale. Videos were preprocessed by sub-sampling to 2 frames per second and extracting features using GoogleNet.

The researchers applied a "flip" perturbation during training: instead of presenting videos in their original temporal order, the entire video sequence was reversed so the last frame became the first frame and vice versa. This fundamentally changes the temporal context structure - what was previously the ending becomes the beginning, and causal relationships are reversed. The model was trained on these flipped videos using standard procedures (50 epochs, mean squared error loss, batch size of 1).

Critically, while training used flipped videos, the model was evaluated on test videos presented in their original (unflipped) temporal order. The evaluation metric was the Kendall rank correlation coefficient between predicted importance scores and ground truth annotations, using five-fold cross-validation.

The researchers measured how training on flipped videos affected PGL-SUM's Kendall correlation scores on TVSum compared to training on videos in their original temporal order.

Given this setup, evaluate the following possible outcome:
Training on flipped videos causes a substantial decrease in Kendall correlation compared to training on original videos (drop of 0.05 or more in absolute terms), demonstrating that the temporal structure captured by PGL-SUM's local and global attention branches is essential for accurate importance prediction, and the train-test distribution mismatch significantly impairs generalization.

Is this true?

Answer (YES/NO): NO